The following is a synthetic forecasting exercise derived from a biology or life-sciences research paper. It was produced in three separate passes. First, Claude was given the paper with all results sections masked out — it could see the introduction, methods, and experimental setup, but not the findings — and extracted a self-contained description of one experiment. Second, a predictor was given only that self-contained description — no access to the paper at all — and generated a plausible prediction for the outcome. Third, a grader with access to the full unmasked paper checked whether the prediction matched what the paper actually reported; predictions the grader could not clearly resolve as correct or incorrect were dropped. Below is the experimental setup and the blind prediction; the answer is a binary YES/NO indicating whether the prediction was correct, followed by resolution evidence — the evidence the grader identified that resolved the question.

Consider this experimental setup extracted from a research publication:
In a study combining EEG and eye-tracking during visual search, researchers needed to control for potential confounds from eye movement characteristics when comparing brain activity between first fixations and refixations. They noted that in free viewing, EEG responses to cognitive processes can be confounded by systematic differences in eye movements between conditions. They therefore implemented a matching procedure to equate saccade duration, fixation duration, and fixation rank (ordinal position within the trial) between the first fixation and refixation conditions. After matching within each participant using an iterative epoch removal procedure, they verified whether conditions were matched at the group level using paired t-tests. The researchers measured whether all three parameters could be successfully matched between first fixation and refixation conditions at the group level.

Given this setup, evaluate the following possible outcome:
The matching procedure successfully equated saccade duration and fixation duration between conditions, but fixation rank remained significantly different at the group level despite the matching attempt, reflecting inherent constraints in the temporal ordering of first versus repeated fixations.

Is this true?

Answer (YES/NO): YES